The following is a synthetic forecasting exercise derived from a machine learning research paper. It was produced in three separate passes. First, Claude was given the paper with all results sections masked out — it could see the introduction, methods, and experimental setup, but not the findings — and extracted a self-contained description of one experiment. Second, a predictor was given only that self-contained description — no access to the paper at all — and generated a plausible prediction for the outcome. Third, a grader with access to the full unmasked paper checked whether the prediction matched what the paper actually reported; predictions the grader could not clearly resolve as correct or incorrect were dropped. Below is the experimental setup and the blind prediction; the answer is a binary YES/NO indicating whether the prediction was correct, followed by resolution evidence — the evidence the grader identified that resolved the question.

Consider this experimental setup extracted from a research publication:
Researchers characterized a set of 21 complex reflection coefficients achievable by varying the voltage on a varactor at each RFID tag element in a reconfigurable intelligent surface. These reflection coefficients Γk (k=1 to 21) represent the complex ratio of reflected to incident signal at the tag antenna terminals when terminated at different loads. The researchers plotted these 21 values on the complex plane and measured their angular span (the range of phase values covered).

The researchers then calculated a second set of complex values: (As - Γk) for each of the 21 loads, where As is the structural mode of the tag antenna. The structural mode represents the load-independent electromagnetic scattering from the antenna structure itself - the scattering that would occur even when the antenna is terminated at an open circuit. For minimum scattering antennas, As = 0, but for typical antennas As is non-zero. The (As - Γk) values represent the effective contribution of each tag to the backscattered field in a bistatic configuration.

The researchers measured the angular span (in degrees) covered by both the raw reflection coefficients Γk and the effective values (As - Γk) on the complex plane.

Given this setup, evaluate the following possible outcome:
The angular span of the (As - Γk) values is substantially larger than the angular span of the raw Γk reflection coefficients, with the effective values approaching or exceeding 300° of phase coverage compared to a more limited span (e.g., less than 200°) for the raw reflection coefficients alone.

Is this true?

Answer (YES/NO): NO